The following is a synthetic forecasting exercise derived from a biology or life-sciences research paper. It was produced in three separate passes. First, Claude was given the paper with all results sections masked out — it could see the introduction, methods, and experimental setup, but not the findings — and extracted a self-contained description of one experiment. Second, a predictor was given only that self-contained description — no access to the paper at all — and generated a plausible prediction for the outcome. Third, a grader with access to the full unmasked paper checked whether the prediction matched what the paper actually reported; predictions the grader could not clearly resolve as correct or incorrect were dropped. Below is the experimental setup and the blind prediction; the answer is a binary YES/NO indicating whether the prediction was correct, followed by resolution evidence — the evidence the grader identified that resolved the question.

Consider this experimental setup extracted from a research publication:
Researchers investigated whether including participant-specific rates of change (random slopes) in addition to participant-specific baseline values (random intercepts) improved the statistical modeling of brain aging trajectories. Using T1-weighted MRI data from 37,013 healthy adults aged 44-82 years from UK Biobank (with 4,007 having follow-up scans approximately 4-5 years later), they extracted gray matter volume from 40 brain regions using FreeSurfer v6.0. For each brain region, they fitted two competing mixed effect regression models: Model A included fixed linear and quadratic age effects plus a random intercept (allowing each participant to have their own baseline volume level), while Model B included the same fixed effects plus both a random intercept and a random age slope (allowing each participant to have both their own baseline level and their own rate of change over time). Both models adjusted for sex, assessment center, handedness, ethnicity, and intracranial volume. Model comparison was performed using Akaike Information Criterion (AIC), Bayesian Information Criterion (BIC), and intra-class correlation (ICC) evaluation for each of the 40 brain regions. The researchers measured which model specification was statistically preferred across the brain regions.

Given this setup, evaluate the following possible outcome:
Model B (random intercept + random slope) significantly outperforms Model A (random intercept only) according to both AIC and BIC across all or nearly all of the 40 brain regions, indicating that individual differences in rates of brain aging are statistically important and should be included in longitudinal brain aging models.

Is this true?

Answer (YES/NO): YES